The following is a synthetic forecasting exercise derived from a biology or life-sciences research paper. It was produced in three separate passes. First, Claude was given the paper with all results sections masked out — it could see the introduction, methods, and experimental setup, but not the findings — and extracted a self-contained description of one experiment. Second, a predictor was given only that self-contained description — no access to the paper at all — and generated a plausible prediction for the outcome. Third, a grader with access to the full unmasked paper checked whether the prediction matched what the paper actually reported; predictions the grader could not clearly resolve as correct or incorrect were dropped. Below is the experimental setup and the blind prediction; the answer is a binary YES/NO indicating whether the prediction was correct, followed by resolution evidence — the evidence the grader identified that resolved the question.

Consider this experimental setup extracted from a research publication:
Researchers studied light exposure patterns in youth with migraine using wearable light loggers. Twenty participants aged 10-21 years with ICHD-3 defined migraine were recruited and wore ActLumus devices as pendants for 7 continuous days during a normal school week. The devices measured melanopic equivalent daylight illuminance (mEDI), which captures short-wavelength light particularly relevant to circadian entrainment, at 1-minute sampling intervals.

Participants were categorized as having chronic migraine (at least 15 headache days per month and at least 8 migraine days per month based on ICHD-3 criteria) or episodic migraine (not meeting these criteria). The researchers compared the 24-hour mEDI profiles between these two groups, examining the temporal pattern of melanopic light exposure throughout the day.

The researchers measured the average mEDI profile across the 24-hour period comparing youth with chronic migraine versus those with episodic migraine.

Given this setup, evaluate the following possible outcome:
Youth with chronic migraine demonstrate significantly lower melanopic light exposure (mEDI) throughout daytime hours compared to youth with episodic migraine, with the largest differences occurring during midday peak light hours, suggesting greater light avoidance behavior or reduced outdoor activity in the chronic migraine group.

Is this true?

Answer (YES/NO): NO